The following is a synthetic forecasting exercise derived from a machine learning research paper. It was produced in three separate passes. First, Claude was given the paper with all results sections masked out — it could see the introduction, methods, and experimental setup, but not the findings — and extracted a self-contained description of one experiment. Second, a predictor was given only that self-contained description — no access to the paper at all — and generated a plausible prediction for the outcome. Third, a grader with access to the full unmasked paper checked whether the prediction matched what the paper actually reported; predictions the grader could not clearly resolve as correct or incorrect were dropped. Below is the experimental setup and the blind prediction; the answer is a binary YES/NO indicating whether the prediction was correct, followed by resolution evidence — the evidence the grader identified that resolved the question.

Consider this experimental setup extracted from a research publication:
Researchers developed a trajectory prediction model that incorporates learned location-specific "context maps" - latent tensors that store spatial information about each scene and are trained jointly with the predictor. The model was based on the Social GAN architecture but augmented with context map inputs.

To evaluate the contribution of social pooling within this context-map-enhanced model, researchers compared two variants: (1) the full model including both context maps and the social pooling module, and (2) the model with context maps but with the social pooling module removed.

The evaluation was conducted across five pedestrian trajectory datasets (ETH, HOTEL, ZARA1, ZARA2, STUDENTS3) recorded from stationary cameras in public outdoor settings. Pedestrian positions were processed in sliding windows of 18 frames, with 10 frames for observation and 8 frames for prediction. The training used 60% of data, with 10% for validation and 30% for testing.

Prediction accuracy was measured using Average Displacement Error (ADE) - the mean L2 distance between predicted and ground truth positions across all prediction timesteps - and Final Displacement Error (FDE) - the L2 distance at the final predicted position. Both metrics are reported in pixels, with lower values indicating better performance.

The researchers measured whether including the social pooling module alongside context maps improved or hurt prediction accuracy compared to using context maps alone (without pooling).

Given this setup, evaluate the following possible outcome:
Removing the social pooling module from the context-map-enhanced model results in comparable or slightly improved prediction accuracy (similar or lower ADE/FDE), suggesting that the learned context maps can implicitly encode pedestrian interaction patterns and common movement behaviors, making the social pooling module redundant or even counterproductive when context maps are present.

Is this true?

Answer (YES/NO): NO